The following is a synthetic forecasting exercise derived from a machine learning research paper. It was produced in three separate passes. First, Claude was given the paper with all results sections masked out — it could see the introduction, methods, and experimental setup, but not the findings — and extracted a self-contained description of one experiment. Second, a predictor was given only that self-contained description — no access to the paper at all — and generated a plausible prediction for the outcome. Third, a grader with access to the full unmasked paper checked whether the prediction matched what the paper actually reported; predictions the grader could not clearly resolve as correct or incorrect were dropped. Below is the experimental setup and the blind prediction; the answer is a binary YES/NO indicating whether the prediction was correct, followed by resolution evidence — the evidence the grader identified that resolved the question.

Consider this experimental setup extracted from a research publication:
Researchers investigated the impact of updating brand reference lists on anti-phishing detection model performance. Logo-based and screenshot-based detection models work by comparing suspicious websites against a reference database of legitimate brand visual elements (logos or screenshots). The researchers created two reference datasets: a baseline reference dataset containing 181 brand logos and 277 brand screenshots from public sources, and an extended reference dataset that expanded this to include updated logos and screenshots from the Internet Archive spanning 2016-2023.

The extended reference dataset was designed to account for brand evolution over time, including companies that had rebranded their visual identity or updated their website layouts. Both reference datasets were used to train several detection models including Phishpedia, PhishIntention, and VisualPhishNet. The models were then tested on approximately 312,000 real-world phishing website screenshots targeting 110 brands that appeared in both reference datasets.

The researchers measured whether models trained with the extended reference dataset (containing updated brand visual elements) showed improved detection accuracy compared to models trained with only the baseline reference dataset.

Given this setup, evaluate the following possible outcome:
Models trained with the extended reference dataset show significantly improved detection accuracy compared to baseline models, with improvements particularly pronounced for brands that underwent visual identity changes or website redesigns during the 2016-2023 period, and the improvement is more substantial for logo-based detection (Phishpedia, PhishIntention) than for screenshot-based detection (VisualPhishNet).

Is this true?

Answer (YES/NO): NO